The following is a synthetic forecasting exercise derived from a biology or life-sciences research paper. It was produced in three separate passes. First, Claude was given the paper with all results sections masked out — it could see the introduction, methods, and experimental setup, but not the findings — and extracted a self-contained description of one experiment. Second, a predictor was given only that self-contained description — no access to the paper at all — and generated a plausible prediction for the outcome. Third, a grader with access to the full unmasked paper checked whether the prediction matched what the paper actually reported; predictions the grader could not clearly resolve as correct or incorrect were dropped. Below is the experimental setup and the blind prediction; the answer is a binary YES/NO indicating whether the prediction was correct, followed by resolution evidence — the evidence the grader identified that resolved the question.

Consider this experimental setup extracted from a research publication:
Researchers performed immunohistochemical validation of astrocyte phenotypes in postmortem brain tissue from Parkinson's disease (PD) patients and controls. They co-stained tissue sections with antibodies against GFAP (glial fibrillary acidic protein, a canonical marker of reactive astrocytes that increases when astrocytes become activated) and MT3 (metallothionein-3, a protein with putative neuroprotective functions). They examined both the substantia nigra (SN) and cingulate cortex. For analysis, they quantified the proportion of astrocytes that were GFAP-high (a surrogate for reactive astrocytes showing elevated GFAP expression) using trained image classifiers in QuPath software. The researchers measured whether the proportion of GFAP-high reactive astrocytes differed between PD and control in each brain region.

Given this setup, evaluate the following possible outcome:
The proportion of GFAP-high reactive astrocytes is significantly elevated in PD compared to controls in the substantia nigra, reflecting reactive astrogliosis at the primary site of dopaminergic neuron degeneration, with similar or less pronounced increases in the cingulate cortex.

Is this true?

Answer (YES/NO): NO